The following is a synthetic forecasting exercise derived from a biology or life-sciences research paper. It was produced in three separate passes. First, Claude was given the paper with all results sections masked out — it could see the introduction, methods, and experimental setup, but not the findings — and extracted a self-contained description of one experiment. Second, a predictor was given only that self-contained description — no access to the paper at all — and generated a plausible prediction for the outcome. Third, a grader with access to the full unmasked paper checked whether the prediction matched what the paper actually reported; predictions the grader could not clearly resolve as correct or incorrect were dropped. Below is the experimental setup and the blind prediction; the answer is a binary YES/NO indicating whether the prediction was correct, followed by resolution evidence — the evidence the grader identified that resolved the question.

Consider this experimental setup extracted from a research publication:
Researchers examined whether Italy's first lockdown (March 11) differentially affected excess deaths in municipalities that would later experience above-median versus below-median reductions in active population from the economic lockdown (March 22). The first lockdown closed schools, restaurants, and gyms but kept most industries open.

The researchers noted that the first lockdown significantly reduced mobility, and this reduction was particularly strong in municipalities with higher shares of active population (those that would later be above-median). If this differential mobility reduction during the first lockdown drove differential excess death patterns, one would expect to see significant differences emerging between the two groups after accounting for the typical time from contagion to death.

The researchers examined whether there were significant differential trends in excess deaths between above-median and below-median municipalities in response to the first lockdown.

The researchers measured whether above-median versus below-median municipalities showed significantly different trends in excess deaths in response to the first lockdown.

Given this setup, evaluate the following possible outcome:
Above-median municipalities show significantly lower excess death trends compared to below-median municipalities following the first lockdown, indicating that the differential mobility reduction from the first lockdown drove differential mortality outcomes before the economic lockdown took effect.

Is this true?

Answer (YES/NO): NO